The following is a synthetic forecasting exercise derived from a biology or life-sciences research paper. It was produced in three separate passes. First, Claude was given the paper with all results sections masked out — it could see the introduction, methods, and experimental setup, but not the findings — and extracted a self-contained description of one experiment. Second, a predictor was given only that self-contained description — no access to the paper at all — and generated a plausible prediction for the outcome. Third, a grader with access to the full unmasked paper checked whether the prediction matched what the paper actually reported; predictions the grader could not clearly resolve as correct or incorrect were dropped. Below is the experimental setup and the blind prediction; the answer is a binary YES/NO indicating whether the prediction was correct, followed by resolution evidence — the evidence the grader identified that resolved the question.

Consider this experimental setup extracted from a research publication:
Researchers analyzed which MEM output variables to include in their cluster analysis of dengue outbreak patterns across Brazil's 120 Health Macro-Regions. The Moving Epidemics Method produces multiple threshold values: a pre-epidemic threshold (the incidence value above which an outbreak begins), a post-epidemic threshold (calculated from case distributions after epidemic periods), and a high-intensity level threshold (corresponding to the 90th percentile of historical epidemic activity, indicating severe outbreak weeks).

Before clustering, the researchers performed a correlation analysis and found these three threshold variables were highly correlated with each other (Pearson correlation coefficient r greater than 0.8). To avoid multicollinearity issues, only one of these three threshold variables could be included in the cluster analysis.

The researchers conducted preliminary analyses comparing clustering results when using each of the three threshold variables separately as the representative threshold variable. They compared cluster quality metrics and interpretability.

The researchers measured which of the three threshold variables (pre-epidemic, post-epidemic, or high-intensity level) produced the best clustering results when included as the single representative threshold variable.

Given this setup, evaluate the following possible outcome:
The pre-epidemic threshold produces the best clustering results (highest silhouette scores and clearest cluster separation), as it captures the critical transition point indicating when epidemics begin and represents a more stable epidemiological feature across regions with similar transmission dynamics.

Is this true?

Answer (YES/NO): NO